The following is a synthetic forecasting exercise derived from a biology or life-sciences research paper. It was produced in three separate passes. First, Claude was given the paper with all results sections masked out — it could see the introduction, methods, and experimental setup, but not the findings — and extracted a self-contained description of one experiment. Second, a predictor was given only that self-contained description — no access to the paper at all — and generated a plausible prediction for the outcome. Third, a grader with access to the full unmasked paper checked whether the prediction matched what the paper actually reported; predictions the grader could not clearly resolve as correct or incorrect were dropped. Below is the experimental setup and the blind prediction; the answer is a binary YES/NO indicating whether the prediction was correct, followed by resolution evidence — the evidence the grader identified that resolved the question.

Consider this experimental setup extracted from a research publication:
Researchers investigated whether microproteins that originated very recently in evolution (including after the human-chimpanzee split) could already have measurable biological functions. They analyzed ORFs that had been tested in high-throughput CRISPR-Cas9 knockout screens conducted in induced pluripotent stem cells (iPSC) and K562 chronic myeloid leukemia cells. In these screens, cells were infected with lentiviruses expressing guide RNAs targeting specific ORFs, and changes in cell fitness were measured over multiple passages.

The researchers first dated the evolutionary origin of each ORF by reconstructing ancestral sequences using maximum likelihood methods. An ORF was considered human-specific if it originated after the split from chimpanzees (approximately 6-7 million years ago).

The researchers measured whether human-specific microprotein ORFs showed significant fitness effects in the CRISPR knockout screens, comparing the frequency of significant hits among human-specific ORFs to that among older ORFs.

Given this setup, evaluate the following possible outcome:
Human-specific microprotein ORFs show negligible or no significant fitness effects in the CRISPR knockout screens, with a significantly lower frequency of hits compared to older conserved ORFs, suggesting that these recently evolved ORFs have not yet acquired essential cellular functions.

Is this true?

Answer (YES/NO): NO